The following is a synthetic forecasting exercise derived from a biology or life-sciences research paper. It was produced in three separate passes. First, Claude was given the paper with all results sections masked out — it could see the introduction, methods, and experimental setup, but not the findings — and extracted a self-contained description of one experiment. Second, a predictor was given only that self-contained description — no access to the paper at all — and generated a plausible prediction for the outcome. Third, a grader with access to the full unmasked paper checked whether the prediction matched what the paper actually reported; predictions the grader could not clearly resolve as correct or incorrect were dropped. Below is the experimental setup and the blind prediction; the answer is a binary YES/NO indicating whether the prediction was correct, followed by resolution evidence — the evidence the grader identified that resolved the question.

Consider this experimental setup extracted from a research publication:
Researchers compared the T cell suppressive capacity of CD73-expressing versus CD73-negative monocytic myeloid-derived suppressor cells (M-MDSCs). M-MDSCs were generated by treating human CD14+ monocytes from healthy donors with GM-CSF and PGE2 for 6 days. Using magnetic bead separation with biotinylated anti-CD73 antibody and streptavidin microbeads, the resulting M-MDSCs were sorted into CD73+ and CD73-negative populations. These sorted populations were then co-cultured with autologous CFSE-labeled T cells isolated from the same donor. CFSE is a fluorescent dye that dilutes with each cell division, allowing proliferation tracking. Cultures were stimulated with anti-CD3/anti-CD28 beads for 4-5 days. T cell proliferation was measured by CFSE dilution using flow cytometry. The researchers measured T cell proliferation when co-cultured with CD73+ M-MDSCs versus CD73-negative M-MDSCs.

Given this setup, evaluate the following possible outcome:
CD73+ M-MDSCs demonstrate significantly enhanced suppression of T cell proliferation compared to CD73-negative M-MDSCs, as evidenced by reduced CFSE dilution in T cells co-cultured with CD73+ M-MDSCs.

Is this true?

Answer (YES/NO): YES